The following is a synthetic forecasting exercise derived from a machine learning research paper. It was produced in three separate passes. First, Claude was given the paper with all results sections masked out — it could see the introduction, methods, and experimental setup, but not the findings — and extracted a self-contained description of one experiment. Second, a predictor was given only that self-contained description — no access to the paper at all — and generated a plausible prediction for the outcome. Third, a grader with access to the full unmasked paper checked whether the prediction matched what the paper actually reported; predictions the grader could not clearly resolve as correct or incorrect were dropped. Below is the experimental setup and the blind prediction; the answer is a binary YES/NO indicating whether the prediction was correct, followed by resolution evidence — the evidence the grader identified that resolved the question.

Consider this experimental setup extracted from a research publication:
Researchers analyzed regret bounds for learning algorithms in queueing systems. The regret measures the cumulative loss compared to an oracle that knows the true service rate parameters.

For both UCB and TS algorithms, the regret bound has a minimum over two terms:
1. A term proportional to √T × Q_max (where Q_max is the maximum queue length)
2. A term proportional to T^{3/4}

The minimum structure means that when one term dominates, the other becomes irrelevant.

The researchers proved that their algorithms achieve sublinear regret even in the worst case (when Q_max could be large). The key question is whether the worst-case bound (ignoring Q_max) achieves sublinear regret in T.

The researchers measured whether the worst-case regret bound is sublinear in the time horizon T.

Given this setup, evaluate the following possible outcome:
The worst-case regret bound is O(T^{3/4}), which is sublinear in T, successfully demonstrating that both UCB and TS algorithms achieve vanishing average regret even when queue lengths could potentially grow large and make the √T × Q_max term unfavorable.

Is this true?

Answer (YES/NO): YES